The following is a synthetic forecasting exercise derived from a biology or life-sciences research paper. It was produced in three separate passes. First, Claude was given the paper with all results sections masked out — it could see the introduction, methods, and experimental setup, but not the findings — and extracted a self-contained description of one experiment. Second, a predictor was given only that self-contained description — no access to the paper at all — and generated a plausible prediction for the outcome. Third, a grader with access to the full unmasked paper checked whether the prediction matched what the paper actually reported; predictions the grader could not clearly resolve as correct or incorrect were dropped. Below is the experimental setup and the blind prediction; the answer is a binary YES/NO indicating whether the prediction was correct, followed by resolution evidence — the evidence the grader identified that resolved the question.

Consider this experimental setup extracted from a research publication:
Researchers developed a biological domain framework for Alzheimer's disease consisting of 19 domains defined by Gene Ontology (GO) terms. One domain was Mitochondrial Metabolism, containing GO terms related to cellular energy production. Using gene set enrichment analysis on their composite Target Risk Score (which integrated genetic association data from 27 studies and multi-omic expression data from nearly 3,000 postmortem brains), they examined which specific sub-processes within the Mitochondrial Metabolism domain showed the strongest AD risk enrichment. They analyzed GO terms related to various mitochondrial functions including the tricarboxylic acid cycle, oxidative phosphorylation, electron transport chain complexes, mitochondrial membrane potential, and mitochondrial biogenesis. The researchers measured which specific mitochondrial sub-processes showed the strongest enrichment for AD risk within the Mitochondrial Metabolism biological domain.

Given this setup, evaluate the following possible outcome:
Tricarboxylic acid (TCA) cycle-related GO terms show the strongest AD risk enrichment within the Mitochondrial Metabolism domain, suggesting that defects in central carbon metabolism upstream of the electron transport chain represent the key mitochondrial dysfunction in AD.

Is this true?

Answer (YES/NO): NO